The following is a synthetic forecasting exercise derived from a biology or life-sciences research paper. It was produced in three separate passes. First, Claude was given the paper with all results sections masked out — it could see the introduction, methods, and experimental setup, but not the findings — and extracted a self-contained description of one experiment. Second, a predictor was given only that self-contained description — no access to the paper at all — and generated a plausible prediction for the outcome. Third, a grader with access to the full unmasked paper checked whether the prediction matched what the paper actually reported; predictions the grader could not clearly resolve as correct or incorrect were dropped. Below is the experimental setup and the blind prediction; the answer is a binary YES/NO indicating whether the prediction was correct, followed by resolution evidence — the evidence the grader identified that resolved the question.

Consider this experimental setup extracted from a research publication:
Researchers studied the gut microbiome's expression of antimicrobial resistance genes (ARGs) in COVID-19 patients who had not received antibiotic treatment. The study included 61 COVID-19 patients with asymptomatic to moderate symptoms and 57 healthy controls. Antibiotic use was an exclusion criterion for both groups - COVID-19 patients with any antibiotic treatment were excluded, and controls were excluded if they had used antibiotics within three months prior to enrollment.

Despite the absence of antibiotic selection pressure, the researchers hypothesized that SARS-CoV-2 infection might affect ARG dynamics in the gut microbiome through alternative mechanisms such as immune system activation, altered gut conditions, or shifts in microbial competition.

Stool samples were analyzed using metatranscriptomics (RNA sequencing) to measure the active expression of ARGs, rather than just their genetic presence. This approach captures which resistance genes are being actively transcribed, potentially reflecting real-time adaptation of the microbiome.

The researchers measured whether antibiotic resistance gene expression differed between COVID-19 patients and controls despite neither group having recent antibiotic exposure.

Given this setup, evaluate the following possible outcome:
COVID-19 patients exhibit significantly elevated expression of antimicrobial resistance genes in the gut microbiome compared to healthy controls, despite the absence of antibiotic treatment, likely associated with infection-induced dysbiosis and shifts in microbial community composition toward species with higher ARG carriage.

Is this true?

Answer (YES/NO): NO